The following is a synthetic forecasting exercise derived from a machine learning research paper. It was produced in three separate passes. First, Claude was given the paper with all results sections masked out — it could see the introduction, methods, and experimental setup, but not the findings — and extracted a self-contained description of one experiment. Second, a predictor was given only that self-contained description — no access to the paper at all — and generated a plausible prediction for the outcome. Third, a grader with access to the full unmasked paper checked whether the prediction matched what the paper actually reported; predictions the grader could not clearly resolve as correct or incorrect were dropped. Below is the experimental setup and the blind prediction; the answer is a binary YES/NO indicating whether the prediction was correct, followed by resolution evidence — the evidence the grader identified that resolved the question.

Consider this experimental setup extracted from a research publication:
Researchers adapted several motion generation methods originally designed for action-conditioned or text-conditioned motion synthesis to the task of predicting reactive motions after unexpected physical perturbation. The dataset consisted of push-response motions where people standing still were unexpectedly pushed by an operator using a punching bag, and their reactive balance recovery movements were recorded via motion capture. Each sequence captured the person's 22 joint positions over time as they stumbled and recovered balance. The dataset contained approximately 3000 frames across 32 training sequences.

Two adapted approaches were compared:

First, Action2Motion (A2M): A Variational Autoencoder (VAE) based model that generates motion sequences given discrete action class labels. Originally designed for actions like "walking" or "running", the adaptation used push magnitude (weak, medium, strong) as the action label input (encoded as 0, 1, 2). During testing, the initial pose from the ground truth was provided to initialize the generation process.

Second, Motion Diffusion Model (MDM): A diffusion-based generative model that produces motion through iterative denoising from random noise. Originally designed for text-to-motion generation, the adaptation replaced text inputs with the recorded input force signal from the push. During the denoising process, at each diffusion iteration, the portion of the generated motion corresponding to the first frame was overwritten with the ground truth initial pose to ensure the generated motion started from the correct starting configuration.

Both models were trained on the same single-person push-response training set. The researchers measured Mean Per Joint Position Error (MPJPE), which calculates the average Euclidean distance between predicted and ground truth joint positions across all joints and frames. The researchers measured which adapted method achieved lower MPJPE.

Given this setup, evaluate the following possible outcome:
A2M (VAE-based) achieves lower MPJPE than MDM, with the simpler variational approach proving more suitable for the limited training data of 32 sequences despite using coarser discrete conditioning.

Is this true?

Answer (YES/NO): YES